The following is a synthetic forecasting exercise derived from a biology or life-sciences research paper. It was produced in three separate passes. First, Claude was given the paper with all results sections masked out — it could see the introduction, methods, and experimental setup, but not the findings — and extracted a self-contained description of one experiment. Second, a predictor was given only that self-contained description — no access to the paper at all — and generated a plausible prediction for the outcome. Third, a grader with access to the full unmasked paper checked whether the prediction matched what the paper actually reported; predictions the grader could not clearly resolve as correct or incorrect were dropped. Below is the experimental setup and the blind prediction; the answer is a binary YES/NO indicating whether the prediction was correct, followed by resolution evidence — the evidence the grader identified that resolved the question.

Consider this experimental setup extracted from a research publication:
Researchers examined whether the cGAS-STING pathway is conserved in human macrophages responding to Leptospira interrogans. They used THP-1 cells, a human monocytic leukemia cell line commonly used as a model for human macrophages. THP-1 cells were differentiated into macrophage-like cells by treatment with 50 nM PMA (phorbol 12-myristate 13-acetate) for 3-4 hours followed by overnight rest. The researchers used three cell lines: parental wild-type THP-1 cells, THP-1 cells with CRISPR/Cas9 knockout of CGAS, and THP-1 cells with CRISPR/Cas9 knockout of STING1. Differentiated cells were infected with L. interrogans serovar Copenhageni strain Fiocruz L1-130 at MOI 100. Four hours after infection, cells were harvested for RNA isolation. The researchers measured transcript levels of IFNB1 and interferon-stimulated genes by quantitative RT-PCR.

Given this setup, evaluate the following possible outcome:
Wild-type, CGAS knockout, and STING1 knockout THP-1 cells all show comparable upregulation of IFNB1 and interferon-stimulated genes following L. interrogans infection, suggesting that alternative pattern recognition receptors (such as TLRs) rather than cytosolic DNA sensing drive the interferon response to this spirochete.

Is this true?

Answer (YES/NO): NO